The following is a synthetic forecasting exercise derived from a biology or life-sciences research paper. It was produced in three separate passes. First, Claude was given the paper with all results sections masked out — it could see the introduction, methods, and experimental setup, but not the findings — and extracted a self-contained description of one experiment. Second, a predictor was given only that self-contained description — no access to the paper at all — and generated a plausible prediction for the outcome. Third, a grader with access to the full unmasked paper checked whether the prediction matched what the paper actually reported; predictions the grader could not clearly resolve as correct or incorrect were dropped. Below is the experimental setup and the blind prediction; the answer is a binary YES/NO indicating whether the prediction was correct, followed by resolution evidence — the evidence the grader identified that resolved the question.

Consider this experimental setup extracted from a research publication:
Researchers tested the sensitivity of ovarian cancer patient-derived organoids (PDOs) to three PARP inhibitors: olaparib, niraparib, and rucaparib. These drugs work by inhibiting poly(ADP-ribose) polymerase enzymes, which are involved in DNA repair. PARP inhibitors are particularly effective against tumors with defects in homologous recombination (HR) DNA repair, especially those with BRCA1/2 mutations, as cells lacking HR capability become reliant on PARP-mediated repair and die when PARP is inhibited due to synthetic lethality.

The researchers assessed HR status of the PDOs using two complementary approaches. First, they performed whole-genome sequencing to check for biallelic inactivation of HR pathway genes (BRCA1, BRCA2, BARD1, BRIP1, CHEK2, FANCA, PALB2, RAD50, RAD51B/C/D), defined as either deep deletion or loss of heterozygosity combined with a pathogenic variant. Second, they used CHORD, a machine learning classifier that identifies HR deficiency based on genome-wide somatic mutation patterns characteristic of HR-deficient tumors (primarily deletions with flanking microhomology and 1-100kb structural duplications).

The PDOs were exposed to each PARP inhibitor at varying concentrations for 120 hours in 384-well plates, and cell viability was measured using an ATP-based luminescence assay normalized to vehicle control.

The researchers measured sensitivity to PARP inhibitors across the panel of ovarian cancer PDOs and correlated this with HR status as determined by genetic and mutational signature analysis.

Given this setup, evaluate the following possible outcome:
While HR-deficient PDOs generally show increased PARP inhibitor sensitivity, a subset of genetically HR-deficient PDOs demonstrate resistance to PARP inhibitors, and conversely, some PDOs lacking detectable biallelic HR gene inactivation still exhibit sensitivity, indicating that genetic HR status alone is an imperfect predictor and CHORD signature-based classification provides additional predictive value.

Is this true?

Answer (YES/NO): NO